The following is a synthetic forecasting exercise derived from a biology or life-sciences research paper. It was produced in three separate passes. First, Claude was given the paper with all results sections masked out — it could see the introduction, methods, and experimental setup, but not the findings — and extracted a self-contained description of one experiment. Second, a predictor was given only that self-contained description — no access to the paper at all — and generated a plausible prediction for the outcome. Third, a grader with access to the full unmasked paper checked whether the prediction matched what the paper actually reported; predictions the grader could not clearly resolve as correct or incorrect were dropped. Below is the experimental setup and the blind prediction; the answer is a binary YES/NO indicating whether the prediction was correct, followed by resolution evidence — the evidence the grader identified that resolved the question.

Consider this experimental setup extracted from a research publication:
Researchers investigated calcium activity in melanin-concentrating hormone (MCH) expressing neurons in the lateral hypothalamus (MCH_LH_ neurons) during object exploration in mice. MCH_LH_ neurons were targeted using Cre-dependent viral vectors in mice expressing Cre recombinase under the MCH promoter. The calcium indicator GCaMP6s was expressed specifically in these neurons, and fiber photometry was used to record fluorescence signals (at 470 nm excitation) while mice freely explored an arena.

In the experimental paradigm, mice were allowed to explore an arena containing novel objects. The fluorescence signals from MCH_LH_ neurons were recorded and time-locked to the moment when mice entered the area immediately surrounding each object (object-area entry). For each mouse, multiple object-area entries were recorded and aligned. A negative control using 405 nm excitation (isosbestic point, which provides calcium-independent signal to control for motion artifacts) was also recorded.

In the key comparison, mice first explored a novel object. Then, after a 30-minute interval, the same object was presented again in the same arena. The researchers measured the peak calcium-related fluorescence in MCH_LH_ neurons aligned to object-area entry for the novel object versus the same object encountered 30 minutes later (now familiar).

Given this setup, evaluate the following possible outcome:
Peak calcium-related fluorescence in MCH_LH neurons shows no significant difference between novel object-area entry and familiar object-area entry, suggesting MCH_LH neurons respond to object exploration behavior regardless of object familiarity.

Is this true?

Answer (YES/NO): NO